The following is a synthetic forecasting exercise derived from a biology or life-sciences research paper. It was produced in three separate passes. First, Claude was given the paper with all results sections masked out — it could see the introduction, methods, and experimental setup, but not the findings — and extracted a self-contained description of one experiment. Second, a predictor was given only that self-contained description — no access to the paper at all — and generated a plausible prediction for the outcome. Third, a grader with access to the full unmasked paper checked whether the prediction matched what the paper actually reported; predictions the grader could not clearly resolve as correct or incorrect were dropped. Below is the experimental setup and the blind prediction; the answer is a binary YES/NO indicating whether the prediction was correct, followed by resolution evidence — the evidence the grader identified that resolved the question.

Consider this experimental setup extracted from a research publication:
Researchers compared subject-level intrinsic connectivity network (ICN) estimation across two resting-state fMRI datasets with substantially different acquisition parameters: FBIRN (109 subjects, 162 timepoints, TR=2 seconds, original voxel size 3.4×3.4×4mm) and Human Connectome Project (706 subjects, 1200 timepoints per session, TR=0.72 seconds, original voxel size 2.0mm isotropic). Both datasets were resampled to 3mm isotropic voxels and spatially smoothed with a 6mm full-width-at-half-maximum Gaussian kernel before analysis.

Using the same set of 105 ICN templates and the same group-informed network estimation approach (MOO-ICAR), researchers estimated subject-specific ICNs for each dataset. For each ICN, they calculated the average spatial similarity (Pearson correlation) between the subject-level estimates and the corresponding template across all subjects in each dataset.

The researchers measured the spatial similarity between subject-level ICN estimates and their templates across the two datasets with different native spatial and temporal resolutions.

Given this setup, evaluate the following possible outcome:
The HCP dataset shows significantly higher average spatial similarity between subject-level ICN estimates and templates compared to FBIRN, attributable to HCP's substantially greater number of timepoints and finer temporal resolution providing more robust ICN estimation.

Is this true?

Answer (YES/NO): NO